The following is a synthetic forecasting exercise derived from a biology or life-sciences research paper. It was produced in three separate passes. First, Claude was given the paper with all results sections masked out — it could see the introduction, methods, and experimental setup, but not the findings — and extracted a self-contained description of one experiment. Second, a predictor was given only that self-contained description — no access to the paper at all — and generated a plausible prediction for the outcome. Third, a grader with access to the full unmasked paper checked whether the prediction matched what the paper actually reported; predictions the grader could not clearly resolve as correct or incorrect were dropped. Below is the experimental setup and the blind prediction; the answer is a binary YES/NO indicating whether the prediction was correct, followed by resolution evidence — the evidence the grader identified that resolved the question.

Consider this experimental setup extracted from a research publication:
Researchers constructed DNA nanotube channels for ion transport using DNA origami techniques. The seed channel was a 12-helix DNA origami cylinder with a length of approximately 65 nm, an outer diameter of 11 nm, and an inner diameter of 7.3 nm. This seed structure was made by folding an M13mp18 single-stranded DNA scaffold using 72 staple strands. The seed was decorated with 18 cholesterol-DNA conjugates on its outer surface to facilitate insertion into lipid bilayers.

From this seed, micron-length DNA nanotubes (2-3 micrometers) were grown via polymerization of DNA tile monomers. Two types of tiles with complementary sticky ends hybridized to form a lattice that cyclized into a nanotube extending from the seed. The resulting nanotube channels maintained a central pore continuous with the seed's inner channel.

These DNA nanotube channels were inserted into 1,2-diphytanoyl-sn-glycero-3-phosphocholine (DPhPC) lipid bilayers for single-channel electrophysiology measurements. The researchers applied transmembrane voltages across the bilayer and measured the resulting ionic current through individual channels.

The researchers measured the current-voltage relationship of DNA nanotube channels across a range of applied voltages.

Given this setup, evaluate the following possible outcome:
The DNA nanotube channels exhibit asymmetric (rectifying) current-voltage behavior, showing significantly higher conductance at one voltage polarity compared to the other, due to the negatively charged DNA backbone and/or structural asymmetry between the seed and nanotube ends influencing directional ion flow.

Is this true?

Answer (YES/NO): NO